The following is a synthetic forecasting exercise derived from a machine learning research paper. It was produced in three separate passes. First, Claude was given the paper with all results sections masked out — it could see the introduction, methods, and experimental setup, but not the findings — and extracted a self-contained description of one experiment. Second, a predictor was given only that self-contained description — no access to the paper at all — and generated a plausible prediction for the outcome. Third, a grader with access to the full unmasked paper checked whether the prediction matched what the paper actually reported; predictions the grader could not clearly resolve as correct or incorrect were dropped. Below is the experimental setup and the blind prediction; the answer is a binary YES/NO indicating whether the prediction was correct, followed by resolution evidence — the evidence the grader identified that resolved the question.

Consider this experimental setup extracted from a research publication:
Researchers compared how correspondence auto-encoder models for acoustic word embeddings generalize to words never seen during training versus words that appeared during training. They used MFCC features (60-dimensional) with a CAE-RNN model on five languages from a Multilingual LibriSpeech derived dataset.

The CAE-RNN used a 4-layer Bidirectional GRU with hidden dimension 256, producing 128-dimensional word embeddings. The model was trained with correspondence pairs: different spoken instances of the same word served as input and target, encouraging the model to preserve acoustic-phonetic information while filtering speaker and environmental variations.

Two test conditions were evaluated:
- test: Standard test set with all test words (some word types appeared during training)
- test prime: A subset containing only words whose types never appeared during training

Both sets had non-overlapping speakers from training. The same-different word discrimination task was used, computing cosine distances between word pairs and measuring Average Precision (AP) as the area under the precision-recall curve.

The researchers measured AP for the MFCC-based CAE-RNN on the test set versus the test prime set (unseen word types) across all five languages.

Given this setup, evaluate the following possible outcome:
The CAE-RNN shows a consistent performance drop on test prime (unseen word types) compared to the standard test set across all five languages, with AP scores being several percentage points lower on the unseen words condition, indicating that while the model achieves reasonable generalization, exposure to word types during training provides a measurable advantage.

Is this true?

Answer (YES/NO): NO